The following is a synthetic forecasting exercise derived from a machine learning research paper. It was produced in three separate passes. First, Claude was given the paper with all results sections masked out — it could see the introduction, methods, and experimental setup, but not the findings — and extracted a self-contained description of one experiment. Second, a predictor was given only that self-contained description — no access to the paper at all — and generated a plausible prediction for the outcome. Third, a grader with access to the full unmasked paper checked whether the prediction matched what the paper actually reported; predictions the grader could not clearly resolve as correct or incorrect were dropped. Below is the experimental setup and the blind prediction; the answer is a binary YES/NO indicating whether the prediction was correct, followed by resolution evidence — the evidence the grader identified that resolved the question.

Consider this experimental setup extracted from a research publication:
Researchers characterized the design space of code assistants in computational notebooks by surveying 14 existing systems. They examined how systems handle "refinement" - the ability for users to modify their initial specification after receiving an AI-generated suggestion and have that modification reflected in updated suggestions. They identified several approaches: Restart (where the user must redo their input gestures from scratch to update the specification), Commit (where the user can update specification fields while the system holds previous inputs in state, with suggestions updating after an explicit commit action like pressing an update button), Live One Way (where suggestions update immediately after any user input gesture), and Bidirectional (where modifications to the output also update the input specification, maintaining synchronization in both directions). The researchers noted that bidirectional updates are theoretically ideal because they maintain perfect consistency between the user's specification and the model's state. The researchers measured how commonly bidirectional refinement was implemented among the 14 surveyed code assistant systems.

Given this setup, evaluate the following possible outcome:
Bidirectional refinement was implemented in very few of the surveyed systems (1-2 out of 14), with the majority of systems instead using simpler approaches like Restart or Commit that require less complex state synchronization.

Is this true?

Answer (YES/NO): YES